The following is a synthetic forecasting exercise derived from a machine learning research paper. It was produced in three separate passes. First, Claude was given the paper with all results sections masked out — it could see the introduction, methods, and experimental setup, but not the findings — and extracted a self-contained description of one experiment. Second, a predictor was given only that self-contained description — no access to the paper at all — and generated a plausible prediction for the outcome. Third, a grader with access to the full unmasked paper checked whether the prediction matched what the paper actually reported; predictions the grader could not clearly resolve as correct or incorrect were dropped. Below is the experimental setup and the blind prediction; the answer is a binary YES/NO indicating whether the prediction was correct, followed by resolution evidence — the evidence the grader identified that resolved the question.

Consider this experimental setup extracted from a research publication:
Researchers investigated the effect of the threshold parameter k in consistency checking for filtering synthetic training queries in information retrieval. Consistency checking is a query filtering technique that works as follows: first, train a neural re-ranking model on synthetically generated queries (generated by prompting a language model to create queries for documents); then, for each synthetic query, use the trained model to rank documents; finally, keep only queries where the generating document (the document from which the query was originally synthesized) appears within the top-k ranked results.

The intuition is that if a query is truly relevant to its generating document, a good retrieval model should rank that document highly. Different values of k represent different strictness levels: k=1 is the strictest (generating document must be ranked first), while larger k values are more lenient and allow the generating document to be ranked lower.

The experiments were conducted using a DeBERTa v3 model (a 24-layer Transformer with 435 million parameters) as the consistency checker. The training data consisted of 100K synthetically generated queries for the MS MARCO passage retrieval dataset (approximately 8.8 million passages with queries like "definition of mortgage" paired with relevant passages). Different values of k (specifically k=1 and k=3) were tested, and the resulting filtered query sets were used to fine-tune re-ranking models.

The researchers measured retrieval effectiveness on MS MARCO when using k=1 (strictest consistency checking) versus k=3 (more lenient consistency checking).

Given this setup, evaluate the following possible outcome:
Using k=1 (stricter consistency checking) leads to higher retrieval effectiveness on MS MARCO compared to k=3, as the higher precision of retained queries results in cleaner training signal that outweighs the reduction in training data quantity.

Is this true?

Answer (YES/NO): NO